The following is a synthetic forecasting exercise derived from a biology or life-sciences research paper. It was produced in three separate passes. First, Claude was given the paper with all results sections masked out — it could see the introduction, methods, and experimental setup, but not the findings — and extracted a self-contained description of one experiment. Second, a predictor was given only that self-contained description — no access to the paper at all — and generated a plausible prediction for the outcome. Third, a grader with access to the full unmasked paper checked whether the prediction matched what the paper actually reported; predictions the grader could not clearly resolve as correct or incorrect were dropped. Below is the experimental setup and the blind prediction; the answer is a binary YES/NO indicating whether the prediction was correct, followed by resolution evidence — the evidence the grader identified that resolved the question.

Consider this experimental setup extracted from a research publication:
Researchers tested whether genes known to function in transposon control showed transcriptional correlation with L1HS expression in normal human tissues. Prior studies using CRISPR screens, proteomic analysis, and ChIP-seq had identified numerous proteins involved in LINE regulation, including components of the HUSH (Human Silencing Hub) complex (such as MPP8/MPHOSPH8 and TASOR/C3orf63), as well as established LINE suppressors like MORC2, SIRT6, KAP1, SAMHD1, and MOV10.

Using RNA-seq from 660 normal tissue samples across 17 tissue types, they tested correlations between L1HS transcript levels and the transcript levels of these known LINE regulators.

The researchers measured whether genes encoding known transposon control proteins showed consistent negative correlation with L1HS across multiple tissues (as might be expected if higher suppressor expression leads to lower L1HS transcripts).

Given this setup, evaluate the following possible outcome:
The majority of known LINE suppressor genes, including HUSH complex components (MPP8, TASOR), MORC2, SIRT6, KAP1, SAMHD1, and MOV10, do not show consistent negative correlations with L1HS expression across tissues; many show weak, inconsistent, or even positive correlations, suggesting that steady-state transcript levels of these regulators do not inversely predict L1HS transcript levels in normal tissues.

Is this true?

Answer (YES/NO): YES